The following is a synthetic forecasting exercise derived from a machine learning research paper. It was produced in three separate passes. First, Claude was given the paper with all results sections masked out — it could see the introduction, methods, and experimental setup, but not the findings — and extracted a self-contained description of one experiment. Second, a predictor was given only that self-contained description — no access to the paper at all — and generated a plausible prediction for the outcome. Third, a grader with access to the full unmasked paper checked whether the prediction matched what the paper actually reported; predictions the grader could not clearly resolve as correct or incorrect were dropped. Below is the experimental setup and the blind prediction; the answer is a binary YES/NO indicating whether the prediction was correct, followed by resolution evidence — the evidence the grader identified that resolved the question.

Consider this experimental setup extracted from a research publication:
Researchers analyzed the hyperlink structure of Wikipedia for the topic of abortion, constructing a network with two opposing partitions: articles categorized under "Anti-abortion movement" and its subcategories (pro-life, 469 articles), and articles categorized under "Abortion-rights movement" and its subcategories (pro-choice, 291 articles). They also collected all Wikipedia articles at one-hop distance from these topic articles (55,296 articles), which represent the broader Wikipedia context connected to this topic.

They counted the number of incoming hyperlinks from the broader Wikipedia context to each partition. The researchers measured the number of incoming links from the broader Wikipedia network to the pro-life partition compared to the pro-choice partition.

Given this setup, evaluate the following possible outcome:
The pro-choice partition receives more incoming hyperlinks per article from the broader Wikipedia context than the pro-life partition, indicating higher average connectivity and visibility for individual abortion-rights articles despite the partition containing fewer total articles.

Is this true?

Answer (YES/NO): NO